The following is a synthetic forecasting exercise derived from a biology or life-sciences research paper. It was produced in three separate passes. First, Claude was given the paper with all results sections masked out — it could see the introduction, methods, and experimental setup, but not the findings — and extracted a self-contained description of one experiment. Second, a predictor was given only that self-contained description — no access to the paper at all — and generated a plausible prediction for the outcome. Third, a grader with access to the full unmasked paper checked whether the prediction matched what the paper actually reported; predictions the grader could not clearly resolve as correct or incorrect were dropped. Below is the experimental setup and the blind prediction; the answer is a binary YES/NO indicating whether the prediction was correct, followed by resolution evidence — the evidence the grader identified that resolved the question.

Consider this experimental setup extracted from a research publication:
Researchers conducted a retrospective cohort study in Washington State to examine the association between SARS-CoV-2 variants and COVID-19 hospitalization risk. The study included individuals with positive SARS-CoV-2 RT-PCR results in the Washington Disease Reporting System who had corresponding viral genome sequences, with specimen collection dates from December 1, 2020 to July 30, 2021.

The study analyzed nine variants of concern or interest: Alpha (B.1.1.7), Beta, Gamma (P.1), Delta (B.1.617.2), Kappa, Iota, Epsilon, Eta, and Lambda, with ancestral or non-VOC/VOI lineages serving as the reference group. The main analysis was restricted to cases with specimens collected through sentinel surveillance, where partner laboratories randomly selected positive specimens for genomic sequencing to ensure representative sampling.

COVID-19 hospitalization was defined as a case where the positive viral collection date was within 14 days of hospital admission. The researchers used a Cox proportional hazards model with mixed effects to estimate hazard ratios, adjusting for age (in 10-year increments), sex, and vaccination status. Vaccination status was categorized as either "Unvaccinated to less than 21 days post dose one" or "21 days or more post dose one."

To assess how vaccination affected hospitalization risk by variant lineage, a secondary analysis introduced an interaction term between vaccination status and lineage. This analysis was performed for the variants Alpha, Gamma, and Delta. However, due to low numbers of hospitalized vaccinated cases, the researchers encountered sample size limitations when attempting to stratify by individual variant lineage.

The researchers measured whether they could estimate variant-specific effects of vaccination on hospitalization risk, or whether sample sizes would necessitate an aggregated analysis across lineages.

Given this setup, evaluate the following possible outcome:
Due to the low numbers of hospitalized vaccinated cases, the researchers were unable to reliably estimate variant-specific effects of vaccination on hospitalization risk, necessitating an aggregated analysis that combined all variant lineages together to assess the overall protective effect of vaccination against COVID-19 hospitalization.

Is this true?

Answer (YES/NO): YES